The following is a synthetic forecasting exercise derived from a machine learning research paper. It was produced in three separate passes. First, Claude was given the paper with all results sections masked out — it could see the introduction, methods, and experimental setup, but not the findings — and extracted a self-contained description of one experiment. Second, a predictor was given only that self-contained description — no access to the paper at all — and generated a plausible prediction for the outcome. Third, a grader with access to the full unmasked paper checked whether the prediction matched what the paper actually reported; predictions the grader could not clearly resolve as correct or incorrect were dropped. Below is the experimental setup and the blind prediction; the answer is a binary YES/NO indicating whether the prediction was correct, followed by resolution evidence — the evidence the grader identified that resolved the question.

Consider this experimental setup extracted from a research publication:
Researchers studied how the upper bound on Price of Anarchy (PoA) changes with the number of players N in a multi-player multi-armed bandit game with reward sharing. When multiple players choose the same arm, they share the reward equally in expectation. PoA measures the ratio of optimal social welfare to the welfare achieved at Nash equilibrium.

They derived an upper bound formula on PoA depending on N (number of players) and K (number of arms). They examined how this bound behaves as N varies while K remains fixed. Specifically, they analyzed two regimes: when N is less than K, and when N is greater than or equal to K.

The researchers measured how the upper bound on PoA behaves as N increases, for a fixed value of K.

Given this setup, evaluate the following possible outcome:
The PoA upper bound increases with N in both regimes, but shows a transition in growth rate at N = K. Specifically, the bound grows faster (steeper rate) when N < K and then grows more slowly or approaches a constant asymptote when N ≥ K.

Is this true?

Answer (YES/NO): NO